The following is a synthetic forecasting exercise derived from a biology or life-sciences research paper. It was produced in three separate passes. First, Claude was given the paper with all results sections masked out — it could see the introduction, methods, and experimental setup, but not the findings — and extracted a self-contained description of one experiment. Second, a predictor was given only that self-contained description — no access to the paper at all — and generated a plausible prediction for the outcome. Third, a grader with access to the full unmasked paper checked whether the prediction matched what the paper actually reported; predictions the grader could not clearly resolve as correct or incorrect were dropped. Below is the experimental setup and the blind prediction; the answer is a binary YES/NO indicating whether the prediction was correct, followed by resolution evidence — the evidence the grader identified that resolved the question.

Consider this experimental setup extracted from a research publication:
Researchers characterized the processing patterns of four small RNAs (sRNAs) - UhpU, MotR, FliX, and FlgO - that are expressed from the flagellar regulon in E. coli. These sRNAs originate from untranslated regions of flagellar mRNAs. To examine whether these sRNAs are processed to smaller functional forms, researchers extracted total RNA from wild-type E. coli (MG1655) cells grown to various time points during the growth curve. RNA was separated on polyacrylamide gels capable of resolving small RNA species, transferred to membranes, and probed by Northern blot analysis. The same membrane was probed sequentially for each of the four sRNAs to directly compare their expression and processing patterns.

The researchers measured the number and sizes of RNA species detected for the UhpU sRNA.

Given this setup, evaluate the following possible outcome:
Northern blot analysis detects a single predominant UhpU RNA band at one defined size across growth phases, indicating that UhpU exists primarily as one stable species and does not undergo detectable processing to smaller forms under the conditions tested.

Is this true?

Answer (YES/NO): NO